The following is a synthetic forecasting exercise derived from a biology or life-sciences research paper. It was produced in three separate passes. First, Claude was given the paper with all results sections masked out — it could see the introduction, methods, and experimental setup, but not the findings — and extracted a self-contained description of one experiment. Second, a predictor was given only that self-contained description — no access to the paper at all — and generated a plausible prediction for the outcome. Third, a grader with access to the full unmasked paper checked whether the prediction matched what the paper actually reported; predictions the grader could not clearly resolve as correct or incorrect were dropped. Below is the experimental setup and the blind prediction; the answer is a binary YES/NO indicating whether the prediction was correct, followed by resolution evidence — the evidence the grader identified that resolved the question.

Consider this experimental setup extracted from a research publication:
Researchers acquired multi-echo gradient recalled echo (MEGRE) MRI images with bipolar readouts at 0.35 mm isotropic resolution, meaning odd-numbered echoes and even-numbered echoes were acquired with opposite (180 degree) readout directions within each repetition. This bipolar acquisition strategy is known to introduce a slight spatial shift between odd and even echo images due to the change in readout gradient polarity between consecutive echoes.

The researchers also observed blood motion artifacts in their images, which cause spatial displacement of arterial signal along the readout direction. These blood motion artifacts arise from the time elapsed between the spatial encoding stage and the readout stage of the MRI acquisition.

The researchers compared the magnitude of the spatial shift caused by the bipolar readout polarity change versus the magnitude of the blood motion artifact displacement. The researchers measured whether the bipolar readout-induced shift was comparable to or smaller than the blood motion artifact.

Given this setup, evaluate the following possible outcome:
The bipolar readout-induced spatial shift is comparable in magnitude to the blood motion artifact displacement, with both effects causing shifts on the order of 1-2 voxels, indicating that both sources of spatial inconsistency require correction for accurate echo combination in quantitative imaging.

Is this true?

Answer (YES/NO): NO